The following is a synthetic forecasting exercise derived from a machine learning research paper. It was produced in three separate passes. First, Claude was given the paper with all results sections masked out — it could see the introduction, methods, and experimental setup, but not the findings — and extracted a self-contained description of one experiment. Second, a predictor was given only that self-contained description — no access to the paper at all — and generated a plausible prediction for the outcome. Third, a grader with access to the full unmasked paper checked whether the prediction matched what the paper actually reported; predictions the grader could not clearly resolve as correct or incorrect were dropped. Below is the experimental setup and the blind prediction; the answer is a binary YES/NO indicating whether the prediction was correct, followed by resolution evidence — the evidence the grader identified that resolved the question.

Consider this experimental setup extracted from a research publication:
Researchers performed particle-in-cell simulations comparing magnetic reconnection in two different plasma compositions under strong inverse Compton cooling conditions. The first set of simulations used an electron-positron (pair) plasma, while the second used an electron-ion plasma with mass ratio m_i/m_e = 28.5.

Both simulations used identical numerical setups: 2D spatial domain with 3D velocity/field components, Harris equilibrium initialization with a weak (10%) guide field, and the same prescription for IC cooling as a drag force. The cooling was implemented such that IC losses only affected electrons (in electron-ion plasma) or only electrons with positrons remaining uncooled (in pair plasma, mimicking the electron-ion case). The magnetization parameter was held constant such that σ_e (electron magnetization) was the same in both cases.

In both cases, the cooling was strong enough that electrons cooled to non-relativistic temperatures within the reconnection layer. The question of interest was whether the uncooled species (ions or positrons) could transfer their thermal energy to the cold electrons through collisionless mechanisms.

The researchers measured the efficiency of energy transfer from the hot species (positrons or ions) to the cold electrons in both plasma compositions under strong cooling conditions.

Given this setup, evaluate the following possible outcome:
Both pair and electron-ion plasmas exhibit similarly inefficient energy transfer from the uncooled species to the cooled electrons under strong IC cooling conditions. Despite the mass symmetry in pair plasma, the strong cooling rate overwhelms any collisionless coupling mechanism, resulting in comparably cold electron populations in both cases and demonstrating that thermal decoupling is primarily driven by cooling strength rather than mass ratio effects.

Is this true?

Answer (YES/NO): YES